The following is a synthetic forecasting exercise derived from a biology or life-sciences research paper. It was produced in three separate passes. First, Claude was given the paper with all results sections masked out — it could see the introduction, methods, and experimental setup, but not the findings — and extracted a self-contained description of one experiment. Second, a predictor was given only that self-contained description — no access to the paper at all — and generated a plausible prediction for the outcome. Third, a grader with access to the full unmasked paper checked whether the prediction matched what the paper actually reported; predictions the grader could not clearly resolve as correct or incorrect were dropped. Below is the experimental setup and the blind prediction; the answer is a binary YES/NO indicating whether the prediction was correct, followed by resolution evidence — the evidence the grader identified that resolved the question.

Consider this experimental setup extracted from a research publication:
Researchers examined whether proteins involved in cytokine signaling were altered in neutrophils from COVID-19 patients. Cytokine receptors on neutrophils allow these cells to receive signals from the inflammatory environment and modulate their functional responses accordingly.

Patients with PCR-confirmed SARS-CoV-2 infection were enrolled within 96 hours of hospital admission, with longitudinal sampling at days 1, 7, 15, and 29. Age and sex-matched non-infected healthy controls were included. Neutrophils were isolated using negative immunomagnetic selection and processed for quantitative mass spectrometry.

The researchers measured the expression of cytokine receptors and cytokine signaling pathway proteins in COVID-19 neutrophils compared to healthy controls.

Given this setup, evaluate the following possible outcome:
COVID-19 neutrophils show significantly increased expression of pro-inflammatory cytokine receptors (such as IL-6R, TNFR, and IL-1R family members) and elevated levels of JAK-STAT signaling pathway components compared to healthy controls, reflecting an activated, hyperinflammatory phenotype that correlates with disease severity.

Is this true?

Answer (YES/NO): NO